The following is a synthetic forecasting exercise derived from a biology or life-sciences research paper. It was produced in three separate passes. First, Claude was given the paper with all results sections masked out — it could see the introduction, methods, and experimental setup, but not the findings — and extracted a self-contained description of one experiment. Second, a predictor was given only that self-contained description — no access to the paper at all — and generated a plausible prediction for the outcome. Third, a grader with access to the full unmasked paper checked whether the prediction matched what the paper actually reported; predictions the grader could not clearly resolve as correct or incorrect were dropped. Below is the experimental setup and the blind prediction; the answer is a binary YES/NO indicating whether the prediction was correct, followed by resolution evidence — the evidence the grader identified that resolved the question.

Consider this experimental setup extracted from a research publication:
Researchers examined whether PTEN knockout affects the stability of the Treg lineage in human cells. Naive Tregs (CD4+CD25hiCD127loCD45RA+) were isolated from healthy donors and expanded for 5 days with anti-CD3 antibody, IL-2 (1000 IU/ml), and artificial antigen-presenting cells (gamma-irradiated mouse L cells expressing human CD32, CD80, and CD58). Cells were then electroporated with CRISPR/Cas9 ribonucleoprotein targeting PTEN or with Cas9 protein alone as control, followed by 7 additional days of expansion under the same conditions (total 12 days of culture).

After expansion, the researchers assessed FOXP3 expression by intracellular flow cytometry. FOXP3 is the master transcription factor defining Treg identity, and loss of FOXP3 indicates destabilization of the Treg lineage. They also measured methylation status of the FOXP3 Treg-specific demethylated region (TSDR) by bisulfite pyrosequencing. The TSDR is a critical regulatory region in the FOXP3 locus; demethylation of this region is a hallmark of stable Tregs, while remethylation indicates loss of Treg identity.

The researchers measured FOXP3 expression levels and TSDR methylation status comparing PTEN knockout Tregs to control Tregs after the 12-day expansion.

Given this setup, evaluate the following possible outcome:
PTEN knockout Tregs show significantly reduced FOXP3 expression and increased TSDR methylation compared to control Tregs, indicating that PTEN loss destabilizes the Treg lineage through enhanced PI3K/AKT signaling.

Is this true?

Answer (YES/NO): NO